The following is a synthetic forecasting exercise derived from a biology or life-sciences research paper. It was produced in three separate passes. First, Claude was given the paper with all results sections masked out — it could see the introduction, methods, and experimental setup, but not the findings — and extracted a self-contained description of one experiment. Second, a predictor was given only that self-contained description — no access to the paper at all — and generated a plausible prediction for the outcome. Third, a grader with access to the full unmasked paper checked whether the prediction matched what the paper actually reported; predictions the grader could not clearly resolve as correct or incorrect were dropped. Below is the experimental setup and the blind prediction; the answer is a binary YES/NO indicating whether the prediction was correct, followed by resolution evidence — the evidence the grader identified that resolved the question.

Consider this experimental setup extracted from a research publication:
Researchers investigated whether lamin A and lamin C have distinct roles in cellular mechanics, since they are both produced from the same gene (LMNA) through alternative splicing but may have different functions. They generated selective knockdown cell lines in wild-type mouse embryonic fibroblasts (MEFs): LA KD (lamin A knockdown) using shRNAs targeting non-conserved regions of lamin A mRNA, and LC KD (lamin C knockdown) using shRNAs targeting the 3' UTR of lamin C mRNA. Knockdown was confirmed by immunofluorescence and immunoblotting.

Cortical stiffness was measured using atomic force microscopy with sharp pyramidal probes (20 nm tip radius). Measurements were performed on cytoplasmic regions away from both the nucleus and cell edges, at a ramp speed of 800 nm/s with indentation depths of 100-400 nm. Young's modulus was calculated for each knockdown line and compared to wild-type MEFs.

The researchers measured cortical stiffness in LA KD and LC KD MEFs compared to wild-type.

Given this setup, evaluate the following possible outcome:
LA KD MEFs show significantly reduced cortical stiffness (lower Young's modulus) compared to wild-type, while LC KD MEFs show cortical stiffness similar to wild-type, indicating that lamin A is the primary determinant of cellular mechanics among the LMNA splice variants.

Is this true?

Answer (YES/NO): NO